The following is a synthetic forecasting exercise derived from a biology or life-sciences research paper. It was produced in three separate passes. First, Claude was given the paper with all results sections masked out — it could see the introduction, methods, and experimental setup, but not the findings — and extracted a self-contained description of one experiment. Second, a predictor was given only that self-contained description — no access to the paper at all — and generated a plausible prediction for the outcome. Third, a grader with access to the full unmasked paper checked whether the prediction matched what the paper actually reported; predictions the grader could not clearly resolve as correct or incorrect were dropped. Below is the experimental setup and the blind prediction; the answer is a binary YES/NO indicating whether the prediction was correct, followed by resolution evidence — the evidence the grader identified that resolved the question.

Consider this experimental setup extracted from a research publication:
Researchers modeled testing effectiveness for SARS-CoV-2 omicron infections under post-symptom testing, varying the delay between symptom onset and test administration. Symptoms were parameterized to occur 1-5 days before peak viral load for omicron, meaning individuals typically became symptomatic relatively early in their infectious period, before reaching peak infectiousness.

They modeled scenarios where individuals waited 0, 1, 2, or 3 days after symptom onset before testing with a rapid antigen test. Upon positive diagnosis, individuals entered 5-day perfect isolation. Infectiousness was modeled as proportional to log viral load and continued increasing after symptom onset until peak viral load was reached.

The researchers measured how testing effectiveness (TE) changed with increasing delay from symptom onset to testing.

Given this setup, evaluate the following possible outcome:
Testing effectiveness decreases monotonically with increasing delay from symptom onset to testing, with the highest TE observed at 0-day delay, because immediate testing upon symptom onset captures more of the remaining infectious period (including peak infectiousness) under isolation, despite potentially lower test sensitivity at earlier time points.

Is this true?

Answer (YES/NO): NO